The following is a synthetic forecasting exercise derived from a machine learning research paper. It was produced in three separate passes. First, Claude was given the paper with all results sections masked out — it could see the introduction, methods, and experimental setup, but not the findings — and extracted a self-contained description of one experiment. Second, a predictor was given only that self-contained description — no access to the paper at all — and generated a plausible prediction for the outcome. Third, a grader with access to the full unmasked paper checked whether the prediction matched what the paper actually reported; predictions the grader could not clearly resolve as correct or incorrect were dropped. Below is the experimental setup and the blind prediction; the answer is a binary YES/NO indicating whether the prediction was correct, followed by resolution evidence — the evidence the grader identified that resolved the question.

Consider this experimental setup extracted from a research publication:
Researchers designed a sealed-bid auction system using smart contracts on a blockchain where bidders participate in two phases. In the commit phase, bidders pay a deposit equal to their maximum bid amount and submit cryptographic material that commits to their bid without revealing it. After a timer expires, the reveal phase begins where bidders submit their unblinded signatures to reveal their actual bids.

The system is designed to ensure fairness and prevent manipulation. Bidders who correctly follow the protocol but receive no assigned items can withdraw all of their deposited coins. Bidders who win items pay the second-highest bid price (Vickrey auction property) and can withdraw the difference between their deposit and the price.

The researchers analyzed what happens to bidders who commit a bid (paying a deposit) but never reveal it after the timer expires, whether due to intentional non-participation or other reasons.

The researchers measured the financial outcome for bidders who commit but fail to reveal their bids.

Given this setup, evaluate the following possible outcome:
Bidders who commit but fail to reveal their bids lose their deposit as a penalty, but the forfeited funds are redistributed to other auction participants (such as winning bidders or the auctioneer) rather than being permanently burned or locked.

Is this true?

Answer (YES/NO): NO